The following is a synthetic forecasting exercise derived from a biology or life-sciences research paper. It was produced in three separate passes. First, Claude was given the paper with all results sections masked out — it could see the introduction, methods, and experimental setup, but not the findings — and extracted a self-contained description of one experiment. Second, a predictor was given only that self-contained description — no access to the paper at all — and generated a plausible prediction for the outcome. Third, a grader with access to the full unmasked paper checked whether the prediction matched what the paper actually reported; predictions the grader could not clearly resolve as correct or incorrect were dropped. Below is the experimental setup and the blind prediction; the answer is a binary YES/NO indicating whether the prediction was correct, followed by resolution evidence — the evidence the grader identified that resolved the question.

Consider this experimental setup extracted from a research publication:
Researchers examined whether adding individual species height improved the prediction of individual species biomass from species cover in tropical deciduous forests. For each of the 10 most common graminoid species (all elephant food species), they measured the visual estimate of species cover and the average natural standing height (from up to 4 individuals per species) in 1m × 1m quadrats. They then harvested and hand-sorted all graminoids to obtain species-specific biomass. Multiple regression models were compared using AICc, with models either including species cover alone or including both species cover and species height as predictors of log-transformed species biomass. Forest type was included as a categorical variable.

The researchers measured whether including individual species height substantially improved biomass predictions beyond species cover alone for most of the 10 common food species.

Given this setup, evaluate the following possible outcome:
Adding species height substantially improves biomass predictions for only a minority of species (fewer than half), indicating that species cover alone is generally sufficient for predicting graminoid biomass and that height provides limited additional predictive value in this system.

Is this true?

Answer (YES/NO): YES